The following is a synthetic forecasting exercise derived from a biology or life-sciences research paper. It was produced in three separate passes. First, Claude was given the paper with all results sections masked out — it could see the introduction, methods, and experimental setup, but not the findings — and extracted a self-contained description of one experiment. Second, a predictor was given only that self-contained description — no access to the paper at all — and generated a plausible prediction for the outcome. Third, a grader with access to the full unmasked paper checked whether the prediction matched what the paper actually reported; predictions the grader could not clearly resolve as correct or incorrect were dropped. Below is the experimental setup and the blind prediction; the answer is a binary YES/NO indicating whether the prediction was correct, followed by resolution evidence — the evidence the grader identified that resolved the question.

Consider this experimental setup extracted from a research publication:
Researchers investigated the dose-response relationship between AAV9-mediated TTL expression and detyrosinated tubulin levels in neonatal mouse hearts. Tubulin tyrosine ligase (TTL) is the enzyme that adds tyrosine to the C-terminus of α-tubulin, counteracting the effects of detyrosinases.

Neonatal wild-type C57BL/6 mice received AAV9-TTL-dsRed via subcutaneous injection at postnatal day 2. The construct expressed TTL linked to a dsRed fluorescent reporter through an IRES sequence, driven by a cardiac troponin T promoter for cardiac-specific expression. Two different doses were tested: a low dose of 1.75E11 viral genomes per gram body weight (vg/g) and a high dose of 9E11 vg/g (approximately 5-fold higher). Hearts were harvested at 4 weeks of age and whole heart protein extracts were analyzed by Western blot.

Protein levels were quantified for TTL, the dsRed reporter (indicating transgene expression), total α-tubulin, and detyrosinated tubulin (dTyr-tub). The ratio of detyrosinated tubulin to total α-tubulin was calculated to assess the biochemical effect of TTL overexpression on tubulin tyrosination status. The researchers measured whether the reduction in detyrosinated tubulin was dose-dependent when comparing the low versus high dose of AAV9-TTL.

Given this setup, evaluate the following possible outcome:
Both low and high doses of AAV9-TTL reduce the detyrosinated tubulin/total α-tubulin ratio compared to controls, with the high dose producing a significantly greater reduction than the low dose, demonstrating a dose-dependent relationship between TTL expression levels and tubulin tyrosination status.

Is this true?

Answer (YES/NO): YES